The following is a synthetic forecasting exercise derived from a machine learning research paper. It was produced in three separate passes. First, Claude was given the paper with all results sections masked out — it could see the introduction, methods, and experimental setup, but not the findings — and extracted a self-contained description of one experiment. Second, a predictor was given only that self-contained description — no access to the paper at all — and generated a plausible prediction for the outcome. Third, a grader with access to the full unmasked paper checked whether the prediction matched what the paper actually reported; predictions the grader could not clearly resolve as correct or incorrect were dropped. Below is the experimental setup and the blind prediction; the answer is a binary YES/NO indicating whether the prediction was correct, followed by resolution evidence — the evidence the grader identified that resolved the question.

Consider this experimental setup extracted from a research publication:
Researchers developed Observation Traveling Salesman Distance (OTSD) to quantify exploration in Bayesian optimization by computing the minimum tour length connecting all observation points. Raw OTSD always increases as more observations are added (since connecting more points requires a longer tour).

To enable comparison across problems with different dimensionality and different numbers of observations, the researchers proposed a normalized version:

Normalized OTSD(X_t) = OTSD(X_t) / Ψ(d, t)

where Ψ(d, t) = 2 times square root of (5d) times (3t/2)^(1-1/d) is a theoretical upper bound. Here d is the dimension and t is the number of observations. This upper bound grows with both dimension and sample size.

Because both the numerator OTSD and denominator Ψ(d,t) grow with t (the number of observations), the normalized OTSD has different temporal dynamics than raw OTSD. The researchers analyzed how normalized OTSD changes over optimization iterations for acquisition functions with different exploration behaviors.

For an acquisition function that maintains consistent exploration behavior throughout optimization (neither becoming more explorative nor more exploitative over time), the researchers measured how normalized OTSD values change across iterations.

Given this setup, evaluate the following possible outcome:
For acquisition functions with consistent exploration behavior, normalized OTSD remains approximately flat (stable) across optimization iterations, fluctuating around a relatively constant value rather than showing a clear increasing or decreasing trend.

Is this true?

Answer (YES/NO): YES